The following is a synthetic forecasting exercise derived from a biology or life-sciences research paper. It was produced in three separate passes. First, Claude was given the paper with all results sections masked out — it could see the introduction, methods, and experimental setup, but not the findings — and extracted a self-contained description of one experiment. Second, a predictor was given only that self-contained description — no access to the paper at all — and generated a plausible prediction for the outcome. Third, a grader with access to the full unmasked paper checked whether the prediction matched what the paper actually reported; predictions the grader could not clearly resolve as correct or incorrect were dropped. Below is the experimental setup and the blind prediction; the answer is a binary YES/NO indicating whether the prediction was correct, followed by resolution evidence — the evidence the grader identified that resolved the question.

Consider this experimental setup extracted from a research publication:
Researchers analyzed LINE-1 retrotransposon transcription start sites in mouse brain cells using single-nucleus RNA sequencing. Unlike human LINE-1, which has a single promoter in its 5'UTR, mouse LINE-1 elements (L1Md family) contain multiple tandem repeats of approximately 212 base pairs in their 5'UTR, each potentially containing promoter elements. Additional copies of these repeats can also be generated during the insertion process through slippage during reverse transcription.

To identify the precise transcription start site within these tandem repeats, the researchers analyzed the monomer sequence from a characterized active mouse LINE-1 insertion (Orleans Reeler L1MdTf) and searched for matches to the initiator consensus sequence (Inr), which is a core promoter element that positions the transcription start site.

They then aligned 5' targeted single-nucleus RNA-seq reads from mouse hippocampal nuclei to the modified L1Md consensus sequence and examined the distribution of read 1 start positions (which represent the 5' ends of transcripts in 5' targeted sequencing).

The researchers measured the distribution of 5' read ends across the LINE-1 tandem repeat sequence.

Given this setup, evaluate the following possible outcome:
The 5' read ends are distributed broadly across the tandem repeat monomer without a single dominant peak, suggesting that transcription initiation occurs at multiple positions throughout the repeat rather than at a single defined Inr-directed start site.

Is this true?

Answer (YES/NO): NO